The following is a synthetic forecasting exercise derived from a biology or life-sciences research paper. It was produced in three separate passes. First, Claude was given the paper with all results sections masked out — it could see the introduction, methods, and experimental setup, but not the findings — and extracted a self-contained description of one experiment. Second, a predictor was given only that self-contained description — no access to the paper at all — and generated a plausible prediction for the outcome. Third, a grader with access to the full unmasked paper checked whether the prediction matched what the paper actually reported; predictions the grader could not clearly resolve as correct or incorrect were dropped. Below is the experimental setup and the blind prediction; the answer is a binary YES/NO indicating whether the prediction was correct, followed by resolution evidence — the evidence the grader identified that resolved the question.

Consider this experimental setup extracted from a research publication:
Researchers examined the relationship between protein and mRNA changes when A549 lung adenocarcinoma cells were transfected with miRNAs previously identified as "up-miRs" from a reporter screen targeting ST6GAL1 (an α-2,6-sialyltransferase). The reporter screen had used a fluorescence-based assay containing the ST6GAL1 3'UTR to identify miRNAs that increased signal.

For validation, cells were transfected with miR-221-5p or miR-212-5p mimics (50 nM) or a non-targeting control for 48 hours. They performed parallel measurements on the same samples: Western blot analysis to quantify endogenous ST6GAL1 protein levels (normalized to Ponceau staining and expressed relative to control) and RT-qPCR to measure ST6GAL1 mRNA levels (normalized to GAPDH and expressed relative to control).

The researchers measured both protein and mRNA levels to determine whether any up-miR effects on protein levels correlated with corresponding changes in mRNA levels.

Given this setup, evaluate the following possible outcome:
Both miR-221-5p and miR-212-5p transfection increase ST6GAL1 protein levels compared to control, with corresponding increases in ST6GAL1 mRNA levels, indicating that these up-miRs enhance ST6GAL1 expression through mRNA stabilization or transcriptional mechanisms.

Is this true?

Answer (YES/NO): NO